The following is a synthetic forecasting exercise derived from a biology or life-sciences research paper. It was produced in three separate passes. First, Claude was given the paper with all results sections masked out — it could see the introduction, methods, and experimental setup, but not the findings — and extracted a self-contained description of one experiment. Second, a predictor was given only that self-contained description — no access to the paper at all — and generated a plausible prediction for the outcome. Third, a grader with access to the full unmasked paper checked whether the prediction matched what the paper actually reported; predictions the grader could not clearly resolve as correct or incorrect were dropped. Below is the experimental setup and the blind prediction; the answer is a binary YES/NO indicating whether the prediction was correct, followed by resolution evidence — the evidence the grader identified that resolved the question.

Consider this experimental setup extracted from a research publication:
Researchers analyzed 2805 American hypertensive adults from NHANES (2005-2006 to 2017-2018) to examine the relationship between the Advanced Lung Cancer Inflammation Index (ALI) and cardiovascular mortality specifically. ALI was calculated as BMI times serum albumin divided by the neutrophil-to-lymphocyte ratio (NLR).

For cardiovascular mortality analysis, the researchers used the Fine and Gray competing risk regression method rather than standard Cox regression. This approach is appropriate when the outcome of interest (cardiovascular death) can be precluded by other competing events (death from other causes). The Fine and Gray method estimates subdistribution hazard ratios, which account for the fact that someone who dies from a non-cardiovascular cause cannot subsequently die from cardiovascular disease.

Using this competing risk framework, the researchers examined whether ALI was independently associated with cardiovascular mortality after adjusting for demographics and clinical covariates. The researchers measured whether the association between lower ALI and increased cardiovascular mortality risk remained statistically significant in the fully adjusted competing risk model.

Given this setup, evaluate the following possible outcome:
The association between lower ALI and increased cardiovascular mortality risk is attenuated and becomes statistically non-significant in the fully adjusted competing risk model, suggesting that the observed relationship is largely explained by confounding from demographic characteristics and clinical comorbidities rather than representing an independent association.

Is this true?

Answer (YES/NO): NO